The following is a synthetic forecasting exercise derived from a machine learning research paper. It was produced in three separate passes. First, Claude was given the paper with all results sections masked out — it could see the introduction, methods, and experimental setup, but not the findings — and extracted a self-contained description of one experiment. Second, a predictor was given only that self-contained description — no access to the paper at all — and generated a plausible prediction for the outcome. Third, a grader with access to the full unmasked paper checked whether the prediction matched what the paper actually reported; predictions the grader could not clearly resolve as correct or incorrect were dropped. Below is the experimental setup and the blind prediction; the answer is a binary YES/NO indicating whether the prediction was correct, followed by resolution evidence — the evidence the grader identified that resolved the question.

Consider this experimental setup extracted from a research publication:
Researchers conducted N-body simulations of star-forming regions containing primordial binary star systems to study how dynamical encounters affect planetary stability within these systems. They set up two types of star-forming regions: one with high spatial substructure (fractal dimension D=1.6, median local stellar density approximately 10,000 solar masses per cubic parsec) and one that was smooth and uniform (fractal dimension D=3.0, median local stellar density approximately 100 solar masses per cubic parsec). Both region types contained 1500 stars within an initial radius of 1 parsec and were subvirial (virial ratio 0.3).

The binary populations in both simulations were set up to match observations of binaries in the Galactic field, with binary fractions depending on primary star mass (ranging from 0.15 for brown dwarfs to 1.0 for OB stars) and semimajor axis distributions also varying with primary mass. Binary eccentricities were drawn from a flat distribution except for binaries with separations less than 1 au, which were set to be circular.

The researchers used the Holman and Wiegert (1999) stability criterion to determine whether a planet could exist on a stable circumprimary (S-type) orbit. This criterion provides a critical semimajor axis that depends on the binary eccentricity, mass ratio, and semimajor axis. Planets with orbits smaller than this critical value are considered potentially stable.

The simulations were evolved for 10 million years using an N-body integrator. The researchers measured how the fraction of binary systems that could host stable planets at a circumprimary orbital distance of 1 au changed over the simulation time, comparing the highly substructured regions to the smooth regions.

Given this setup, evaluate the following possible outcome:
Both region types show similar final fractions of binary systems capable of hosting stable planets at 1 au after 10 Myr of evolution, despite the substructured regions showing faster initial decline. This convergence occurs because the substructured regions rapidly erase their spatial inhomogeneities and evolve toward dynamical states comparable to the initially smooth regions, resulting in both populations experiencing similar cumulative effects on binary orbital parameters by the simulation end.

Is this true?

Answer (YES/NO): NO